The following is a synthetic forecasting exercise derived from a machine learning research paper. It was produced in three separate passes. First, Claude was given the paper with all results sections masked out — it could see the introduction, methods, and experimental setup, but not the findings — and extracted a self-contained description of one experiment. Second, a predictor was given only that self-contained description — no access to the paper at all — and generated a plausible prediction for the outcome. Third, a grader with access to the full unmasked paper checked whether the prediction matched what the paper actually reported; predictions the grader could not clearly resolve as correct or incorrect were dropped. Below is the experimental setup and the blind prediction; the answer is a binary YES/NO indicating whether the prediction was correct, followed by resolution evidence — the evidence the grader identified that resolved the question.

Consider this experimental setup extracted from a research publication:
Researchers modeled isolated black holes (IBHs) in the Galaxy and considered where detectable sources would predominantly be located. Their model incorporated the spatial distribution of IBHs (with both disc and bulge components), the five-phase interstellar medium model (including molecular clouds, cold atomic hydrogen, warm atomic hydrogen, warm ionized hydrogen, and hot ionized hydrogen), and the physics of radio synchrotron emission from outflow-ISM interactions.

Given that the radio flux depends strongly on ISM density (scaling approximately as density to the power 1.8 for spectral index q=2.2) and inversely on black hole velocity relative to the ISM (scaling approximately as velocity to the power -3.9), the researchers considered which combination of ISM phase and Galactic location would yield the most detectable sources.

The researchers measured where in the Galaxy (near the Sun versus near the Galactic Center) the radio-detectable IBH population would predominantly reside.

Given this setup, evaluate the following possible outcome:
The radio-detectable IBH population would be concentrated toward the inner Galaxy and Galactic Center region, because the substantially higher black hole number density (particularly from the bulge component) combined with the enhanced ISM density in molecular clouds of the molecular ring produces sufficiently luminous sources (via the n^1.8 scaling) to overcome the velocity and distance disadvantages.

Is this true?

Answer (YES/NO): YES